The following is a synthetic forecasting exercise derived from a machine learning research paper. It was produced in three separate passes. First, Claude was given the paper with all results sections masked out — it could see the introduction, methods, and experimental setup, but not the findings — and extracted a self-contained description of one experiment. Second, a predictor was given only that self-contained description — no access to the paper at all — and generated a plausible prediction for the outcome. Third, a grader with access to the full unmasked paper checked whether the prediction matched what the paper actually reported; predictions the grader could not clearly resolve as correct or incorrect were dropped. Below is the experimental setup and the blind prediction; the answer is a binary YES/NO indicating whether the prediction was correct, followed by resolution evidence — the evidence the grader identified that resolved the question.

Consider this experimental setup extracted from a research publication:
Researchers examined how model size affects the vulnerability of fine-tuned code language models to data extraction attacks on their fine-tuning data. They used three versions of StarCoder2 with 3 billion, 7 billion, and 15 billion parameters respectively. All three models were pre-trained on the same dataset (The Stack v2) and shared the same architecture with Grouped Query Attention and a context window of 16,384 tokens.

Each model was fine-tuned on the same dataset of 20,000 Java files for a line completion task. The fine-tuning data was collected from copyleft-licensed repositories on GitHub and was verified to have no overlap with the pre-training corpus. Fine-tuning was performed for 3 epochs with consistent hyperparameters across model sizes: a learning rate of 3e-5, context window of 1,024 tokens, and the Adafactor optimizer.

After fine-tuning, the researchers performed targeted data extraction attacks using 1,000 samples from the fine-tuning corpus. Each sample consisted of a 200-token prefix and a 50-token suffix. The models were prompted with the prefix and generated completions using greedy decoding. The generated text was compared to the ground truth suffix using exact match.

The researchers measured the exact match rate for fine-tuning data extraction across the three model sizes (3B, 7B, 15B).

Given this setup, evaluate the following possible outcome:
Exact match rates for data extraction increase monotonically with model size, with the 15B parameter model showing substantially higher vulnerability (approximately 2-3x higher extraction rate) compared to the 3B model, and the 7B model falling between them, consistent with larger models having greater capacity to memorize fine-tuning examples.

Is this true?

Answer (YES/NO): NO